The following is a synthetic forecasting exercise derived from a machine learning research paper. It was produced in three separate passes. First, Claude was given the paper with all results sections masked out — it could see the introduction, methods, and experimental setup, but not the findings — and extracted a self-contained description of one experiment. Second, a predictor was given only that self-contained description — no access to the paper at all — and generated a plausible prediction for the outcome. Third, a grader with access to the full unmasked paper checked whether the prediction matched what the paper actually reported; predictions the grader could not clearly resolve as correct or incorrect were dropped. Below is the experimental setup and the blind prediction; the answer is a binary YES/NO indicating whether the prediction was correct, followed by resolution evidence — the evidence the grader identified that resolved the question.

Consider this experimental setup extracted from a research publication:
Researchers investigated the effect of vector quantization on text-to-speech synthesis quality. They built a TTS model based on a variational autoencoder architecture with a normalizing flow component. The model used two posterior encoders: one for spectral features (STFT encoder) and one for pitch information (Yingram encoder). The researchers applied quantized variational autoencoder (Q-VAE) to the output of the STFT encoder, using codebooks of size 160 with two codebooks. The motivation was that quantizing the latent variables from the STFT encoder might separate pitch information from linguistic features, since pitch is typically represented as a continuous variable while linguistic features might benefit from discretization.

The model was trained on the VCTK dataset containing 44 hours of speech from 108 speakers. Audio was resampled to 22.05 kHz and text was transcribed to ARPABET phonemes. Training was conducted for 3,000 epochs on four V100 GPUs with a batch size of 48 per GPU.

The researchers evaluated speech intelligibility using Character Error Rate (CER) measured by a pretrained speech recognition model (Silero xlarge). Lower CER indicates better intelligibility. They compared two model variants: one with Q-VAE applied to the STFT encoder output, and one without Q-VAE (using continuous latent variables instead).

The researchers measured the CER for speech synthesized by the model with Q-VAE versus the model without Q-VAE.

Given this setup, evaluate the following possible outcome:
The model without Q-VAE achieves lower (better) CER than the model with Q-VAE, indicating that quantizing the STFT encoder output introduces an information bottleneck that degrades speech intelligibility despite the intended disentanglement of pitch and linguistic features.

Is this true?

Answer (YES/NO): YES